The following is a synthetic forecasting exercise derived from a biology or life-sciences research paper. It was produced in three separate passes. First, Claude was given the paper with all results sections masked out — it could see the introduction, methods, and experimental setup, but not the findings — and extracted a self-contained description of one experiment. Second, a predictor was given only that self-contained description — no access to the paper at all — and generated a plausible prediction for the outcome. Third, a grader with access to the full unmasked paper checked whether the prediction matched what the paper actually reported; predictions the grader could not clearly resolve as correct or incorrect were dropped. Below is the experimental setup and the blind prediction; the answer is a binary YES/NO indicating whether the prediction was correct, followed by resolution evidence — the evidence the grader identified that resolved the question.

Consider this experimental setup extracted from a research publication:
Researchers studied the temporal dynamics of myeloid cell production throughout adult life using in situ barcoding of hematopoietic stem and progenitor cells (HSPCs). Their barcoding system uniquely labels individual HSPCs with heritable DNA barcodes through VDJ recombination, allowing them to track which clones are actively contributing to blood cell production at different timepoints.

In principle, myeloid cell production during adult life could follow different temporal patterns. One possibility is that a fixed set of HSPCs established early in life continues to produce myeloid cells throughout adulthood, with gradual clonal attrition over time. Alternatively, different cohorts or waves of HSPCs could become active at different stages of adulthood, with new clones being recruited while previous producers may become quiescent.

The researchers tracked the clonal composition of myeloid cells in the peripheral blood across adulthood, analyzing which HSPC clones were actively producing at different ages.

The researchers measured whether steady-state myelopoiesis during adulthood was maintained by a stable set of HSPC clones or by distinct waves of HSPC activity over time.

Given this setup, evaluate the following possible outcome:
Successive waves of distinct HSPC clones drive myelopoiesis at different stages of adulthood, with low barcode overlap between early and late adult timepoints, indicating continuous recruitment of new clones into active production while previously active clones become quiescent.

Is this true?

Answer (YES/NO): NO